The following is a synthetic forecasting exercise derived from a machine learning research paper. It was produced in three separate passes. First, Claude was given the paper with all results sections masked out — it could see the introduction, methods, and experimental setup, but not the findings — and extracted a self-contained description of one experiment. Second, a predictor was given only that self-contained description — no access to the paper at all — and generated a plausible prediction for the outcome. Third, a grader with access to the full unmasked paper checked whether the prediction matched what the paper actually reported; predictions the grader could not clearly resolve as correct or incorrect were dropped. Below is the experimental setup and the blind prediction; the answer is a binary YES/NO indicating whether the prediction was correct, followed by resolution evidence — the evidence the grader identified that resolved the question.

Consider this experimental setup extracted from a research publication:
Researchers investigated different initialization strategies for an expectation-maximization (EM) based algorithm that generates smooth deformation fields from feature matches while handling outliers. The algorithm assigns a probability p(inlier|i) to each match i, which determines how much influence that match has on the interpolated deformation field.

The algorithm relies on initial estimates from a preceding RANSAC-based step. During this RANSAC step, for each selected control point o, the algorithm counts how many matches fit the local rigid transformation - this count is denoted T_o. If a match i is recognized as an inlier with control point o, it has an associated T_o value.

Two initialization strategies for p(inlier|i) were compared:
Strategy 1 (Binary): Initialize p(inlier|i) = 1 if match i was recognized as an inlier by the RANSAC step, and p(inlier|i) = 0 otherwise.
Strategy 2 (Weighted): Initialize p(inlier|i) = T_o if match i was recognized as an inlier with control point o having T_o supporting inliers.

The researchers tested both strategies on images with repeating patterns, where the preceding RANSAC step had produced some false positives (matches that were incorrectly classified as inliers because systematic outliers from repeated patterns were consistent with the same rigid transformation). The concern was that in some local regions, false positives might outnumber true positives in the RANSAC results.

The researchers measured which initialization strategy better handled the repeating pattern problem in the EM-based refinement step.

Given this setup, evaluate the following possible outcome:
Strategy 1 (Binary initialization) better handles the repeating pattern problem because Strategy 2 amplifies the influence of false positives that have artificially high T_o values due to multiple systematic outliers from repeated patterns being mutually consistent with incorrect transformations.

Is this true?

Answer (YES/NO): NO